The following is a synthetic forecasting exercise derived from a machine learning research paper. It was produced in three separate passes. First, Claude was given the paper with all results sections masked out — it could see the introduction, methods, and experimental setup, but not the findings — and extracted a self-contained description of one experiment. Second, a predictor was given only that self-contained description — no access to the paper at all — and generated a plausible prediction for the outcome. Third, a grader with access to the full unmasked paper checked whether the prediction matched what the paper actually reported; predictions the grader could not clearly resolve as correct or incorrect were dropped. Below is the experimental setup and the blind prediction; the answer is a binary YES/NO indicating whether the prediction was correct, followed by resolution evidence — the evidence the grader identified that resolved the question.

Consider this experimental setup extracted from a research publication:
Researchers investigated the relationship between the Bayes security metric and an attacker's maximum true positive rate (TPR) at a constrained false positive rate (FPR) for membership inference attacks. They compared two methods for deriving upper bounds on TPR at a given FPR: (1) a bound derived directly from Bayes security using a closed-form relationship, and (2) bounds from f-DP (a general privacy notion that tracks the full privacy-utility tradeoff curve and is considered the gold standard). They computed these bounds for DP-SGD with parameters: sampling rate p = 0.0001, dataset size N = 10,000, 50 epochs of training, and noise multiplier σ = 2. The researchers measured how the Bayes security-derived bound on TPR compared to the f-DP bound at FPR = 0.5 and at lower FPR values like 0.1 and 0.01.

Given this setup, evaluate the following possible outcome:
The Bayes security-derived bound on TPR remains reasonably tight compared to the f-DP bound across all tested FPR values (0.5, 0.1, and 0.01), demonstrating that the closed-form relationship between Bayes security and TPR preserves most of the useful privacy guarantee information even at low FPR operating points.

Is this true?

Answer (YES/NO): NO